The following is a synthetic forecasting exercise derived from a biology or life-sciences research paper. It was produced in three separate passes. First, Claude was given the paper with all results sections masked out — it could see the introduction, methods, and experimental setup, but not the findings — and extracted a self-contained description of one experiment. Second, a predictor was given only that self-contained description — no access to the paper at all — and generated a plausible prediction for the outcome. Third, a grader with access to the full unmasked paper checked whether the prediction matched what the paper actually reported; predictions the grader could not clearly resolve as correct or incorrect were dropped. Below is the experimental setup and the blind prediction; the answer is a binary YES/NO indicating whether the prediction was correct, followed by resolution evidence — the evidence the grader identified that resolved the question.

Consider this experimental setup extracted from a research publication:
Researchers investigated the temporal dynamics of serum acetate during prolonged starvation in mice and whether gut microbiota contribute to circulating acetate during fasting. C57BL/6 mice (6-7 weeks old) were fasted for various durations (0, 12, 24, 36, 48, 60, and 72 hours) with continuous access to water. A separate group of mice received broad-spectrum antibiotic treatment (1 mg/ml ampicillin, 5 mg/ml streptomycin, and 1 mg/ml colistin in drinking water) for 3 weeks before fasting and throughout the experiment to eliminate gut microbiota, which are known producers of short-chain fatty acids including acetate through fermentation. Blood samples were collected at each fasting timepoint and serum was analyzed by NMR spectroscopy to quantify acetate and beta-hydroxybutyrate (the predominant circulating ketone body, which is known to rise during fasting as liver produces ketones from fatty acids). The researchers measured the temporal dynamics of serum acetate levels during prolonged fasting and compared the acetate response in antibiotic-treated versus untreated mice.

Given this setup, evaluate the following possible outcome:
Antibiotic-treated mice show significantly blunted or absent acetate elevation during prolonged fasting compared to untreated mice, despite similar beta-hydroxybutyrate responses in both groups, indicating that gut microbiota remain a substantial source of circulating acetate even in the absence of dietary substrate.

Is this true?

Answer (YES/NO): NO